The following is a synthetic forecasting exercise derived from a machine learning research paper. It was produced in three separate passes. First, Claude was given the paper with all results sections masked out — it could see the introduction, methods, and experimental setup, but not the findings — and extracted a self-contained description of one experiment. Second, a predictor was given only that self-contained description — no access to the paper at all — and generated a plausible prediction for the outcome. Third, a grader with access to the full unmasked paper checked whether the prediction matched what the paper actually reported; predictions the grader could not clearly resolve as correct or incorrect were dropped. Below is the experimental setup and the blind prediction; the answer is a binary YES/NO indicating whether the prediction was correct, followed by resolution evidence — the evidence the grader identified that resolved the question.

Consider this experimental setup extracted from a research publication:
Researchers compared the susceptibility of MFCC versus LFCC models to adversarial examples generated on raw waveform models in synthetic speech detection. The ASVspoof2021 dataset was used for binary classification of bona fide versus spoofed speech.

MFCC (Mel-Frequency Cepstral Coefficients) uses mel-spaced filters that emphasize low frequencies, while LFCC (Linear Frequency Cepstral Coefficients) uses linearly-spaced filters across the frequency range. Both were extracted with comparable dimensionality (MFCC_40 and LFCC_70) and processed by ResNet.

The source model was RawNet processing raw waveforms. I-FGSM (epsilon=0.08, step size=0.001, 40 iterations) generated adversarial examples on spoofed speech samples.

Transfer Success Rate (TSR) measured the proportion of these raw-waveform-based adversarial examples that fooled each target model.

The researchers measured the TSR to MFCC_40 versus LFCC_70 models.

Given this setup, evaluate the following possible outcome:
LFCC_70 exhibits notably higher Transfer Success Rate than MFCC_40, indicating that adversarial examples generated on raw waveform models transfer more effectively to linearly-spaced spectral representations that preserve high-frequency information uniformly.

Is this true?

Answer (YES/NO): YES